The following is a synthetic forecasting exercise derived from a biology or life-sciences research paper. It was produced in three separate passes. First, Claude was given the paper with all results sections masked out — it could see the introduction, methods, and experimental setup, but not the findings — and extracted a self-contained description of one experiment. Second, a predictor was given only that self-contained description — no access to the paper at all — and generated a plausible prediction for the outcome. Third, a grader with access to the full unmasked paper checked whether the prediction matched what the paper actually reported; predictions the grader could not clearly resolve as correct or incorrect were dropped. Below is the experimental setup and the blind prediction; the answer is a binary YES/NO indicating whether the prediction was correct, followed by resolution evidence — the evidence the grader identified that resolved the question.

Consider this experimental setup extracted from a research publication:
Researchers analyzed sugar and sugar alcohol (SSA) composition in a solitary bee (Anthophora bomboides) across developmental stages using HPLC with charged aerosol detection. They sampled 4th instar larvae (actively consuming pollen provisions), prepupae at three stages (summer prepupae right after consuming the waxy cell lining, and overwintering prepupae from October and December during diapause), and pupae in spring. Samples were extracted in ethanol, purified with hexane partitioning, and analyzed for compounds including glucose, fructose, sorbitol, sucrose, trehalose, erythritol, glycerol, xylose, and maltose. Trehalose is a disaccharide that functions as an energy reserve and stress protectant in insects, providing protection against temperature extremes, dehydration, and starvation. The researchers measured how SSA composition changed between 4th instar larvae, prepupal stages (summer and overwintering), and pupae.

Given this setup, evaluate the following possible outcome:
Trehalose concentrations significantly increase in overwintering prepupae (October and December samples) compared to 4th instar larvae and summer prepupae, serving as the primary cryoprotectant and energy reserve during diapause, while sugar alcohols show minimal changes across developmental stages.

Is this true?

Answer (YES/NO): NO